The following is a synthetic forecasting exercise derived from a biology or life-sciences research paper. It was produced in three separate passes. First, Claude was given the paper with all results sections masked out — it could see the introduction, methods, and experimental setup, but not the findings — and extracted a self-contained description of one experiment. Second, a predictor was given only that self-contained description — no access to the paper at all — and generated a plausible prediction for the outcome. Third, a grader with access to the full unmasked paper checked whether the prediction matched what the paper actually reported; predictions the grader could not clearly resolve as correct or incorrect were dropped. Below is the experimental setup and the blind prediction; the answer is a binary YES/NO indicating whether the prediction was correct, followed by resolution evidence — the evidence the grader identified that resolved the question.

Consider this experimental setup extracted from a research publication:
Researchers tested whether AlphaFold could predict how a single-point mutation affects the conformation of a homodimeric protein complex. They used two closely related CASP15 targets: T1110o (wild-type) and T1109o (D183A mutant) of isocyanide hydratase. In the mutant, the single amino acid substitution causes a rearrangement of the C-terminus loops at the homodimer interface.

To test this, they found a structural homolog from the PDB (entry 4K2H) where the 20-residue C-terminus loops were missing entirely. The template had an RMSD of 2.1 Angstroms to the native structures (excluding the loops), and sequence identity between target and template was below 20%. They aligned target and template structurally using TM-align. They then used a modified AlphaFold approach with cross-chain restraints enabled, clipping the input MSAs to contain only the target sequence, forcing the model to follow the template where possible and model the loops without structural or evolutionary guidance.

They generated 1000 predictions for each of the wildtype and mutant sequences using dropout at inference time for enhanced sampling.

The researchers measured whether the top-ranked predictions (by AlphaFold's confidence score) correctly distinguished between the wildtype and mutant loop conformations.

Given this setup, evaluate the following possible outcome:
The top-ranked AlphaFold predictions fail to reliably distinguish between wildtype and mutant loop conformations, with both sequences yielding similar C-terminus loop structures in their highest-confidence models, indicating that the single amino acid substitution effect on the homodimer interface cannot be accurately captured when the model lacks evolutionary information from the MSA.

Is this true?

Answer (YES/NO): NO